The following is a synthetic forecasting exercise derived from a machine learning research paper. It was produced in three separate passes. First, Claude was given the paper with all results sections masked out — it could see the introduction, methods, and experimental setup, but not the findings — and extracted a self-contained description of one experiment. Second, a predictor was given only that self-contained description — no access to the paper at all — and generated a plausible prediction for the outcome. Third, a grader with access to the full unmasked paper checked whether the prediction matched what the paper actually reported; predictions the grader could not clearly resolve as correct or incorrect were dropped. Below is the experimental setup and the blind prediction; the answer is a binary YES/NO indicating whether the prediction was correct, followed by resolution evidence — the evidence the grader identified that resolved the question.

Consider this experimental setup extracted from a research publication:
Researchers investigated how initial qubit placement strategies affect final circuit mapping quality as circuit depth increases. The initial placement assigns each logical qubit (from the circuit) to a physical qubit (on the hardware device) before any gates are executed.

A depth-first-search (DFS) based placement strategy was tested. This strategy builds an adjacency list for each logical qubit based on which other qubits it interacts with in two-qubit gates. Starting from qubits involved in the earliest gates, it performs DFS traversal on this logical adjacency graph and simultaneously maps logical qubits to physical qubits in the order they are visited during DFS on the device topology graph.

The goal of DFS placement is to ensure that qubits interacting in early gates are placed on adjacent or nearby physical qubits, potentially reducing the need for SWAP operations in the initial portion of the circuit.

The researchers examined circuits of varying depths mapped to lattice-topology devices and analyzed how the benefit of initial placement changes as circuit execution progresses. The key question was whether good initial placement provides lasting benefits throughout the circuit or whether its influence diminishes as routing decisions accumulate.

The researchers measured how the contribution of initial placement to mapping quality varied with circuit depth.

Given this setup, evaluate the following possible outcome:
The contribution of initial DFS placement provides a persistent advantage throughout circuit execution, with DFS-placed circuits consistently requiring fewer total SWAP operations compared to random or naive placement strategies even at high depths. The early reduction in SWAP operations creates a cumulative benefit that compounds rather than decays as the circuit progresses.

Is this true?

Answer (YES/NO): NO